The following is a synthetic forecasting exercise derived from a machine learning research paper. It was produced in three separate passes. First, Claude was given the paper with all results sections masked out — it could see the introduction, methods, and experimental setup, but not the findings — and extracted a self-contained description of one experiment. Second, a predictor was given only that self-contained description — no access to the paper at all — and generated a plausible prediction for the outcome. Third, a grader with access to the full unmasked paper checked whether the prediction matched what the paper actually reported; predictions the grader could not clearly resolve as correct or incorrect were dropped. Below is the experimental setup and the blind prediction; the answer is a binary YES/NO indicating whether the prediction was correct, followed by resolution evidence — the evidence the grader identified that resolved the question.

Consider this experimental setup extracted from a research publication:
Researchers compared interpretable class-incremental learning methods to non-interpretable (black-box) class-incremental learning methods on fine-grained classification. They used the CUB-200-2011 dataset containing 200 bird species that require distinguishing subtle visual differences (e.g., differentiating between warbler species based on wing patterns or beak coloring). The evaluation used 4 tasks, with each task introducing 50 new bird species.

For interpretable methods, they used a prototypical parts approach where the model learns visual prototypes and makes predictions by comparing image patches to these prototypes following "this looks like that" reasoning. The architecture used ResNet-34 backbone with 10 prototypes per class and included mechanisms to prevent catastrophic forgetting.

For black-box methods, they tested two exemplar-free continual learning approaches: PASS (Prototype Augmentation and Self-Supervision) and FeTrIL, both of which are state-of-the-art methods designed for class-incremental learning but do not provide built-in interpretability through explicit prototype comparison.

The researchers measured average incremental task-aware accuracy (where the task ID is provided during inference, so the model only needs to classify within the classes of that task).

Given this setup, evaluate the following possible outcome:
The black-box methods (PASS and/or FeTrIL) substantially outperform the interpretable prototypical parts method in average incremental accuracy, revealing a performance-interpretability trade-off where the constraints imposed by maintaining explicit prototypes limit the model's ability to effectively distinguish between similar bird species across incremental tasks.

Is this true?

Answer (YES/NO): YES